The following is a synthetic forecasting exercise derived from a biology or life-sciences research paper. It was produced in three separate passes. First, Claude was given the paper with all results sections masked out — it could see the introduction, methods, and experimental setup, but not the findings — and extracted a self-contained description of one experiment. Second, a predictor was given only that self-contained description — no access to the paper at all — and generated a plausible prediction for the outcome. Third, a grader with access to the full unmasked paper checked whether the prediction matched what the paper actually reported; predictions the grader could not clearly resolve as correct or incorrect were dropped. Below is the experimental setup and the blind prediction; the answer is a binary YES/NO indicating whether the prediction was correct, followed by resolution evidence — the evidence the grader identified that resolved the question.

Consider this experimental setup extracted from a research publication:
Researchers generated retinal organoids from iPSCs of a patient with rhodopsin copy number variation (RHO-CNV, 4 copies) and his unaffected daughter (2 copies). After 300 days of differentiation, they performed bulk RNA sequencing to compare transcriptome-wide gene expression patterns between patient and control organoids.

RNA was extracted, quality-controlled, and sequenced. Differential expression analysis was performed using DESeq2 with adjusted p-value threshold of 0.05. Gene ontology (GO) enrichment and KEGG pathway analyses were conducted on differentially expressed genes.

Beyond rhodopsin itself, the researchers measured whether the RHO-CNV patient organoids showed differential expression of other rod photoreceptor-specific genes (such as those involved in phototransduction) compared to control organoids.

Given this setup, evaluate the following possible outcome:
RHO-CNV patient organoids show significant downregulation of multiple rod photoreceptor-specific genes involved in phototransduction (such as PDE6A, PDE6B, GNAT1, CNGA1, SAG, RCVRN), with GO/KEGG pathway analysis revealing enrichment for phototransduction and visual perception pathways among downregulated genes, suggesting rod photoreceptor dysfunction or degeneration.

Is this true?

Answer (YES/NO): NO